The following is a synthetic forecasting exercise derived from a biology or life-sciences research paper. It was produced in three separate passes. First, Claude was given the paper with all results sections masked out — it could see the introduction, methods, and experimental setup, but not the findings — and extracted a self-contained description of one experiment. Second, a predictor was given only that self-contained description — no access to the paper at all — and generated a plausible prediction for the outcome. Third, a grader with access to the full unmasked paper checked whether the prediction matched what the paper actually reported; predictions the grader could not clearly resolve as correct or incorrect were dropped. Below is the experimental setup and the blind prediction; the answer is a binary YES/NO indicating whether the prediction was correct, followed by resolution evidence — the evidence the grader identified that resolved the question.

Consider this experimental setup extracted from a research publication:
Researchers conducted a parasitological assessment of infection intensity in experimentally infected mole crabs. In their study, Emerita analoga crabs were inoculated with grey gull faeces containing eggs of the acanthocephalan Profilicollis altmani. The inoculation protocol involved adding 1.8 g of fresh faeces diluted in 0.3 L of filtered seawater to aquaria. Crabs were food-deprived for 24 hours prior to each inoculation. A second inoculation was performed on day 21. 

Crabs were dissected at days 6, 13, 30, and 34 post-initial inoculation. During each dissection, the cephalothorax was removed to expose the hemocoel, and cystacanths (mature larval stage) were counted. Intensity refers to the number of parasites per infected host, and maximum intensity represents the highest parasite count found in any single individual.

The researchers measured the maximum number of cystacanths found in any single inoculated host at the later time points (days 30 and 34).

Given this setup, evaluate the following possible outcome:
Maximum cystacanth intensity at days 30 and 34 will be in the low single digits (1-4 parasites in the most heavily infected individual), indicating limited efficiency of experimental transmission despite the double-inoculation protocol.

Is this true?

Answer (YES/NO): NO